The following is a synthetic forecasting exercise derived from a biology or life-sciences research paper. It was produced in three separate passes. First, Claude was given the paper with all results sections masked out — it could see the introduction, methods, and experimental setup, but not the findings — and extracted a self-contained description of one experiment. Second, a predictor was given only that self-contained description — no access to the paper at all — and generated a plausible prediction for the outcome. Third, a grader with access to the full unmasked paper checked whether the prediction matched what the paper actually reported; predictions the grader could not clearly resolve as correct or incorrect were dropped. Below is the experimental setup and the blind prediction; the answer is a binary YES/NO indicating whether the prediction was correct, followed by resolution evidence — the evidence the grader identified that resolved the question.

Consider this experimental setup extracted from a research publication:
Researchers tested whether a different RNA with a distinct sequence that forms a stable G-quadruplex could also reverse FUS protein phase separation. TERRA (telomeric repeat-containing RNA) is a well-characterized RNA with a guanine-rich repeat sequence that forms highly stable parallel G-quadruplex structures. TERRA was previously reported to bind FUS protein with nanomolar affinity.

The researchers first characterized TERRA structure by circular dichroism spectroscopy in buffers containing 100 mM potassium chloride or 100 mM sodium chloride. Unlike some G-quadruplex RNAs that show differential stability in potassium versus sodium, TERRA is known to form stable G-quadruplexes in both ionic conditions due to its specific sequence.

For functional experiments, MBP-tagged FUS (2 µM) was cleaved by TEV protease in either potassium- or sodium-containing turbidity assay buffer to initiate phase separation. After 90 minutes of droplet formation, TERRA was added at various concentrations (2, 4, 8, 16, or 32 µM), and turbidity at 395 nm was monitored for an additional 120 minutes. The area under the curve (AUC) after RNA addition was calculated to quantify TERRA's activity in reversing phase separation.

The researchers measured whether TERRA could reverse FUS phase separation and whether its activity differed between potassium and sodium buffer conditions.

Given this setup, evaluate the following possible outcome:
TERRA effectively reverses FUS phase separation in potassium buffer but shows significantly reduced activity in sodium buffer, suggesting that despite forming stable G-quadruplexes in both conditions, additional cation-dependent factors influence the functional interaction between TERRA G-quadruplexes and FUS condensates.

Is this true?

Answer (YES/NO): NO